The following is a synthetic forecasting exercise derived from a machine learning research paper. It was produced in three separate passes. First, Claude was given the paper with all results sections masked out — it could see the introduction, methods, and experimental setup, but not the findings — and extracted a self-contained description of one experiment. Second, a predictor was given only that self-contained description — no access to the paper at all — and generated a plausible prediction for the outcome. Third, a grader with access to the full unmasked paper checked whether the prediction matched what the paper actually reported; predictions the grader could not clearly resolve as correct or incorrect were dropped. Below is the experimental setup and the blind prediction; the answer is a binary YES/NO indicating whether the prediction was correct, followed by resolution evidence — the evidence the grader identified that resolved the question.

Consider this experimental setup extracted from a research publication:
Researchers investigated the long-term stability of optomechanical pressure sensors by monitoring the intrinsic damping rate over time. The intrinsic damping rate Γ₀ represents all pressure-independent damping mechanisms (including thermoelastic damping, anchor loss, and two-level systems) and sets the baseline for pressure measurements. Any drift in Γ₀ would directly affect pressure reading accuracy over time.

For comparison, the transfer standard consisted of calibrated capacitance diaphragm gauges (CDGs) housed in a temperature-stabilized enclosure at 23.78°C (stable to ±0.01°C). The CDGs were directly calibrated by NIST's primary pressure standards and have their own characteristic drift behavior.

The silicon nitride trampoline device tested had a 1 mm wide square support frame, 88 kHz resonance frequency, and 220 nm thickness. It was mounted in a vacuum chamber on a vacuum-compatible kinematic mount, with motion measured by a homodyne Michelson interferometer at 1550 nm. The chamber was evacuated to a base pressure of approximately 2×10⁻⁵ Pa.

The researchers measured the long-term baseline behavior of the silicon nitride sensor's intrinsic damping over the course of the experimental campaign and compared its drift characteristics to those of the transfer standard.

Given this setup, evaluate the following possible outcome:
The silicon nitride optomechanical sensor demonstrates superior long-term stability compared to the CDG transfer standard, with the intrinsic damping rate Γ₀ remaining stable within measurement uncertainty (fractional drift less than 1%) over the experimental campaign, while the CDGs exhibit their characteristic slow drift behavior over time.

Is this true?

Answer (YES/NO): YES